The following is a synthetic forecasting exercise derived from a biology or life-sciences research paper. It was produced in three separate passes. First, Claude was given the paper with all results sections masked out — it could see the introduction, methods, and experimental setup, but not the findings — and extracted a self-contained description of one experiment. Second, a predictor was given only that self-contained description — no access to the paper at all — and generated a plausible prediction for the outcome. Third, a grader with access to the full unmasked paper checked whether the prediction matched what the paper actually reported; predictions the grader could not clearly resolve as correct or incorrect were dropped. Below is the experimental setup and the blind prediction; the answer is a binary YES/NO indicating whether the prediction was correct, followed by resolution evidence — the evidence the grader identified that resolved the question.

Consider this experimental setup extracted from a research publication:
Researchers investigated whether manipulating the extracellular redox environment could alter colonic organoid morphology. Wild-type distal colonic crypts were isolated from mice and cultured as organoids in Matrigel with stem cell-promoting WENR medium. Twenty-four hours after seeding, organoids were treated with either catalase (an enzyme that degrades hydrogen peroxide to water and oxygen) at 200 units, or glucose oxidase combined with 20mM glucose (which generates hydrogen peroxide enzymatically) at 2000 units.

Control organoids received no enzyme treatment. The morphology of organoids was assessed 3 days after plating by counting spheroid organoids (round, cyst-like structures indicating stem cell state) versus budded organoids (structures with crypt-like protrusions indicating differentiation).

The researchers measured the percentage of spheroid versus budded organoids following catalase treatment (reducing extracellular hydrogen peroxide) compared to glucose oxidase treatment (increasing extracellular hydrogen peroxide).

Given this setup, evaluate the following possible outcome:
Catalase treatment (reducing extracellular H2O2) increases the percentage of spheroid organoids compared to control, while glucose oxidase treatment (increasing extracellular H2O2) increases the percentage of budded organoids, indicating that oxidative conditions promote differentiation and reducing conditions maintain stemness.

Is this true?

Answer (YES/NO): NO